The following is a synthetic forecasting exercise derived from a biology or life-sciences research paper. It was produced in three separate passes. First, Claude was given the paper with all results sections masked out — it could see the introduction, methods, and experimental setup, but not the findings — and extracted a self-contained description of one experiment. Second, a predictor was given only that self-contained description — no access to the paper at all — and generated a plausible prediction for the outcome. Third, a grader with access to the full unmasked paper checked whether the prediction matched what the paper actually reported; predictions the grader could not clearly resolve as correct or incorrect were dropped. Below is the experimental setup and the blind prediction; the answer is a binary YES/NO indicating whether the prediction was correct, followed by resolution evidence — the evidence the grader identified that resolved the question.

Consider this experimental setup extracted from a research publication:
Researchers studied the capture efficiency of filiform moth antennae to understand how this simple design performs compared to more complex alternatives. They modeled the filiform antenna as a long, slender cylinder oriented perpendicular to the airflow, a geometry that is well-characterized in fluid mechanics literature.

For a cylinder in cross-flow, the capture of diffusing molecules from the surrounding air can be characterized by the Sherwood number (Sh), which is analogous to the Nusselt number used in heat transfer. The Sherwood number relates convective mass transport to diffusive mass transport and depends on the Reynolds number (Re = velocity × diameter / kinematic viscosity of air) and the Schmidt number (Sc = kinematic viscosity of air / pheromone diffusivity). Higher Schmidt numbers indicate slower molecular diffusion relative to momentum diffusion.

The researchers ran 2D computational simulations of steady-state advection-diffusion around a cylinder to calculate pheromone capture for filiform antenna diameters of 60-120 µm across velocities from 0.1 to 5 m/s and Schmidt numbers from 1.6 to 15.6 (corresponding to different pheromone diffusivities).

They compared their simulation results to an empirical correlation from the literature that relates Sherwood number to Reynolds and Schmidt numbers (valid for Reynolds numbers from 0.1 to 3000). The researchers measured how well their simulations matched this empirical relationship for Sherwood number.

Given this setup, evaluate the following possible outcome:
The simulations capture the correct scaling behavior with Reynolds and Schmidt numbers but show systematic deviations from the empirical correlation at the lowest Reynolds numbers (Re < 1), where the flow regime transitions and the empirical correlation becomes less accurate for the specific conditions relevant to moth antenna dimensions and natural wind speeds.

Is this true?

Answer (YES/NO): NO